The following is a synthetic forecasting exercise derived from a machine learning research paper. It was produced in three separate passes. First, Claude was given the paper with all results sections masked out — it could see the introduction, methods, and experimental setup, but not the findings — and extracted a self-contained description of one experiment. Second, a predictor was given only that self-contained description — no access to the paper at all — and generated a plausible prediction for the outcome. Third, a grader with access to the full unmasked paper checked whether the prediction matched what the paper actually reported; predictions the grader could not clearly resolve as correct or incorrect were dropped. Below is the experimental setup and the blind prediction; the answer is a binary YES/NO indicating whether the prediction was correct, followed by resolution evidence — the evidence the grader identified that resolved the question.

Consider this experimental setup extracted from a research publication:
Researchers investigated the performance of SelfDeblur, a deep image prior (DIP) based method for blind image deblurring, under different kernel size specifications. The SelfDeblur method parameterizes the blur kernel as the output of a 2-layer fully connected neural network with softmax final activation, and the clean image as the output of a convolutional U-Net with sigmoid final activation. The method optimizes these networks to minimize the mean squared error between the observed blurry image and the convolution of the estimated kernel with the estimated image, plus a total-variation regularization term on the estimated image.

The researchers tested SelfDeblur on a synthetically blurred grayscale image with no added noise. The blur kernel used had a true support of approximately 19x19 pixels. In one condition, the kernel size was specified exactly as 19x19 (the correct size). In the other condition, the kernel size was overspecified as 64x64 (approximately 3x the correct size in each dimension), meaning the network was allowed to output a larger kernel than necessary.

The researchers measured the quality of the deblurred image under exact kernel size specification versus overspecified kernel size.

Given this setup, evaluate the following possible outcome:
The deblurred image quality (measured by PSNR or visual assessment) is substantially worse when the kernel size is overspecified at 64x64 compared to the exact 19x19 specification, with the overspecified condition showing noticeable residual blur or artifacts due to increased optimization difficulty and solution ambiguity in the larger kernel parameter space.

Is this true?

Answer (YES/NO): YES